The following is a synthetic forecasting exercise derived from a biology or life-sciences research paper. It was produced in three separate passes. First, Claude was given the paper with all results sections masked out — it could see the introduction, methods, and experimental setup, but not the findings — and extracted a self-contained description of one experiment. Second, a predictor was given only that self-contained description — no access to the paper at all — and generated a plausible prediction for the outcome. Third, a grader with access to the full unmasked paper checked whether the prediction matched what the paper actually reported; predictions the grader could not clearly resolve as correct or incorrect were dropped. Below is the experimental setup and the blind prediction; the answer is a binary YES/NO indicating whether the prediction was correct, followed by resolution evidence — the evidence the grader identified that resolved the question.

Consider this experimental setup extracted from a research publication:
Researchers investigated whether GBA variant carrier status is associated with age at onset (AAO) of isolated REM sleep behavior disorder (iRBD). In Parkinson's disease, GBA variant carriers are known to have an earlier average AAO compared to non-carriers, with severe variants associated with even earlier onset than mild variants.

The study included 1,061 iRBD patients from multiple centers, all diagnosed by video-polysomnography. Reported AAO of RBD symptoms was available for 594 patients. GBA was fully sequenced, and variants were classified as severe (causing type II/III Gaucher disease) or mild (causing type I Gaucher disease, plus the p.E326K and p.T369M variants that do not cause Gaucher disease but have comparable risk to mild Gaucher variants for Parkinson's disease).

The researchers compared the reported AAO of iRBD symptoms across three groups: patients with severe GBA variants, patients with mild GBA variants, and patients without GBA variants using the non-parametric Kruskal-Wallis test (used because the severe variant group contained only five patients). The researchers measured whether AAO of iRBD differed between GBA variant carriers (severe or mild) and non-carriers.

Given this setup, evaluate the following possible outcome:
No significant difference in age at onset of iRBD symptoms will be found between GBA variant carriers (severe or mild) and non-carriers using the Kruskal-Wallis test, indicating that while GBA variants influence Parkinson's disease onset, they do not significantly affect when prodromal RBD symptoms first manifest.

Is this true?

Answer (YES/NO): NO